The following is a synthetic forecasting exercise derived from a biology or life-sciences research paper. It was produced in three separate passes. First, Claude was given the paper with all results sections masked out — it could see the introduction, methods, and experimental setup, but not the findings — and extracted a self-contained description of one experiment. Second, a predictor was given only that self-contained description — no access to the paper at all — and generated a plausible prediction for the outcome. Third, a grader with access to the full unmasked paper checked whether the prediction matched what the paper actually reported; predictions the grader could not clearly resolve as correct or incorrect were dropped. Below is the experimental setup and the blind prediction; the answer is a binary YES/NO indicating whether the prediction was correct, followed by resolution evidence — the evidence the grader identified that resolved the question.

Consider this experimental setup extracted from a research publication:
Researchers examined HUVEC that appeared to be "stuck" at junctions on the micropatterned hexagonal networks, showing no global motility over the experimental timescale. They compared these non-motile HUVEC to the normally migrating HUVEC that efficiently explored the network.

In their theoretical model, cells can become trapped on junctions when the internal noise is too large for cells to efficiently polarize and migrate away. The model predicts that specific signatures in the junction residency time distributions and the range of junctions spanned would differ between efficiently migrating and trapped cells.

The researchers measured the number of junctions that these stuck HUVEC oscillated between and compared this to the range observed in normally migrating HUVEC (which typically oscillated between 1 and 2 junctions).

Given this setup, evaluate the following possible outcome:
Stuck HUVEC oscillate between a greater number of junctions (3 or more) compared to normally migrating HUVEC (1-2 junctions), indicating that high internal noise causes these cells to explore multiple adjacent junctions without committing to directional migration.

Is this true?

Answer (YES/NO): YES